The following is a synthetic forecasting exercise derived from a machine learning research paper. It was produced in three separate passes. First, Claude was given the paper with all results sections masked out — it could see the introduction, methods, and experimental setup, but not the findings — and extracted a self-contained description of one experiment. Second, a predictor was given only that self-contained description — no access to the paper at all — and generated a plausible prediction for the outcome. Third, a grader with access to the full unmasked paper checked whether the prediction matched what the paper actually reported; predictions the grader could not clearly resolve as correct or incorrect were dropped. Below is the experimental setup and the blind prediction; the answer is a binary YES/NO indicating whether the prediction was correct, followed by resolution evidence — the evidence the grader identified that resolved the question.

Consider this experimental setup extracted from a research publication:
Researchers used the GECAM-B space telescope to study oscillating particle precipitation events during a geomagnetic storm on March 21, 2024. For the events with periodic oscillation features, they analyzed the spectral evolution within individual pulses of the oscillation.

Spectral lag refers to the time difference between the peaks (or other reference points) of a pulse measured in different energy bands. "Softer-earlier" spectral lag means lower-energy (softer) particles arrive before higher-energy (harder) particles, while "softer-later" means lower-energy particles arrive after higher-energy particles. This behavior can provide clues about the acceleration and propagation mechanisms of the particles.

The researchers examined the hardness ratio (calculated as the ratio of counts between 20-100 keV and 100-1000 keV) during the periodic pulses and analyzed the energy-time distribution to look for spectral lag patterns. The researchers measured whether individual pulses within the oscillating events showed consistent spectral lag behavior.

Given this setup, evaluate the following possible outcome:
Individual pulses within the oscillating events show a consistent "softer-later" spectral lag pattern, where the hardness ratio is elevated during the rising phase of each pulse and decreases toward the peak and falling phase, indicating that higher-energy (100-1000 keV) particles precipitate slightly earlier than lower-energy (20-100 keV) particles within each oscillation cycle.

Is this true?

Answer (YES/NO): NO